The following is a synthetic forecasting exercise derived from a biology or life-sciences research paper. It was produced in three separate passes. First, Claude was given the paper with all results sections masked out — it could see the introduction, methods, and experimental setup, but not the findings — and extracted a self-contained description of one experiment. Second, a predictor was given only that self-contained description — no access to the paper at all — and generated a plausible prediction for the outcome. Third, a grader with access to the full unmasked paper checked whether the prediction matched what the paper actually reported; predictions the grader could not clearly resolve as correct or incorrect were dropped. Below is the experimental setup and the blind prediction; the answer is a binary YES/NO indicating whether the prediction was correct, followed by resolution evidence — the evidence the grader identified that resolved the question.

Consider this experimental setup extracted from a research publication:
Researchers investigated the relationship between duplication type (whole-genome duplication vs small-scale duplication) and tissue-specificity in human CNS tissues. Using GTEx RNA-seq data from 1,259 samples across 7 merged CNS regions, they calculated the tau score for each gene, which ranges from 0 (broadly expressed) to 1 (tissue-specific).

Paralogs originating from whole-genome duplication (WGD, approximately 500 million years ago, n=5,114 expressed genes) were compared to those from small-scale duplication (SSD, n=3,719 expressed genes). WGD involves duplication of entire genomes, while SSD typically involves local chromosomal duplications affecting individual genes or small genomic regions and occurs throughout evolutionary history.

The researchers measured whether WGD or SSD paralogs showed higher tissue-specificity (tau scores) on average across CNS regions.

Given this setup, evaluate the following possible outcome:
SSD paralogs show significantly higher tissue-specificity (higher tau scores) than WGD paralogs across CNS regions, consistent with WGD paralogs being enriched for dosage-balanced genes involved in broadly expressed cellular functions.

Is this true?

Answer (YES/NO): YES